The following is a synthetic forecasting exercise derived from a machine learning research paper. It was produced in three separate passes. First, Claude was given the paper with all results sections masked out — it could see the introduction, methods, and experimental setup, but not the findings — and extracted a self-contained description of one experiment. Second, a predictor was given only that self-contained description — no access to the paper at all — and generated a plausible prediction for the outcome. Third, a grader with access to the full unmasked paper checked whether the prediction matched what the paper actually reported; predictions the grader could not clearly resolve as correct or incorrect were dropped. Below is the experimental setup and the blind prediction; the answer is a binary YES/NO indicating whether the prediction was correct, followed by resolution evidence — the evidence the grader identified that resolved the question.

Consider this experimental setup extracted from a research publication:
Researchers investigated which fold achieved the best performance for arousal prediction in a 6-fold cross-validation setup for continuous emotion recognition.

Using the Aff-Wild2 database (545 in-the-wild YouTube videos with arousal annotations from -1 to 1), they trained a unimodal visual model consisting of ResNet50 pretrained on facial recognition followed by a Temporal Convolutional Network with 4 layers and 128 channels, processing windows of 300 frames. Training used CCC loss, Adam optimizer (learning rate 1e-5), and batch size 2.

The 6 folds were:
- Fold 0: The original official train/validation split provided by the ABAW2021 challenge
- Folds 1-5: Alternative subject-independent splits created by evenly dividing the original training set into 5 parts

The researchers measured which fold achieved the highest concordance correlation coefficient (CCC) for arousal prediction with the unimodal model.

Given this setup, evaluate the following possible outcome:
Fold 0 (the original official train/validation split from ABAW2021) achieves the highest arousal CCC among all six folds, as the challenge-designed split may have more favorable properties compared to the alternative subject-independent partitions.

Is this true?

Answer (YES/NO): NO